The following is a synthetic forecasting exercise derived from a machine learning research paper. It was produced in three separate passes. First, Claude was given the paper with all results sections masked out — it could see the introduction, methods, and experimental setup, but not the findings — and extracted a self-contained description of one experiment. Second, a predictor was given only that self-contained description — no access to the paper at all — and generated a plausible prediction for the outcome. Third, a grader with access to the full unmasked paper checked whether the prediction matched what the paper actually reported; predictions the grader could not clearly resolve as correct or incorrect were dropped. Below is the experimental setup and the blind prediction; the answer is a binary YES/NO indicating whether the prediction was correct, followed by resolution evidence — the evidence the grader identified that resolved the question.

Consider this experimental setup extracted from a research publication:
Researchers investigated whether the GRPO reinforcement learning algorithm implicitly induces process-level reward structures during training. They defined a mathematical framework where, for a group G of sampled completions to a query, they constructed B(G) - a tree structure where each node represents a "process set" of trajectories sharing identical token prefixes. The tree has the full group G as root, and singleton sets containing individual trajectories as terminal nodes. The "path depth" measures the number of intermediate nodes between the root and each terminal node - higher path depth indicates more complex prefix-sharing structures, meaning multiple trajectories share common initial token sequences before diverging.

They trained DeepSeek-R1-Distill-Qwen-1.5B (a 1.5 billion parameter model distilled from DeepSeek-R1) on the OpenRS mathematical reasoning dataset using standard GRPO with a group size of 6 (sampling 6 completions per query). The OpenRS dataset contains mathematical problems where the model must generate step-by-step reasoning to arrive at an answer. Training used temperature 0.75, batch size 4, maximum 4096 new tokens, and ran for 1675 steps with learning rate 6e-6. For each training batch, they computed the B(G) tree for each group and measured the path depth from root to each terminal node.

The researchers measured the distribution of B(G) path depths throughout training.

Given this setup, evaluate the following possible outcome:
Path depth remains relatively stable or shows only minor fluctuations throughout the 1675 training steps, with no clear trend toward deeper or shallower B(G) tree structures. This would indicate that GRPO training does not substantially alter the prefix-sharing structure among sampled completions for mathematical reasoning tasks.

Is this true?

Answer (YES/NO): NO